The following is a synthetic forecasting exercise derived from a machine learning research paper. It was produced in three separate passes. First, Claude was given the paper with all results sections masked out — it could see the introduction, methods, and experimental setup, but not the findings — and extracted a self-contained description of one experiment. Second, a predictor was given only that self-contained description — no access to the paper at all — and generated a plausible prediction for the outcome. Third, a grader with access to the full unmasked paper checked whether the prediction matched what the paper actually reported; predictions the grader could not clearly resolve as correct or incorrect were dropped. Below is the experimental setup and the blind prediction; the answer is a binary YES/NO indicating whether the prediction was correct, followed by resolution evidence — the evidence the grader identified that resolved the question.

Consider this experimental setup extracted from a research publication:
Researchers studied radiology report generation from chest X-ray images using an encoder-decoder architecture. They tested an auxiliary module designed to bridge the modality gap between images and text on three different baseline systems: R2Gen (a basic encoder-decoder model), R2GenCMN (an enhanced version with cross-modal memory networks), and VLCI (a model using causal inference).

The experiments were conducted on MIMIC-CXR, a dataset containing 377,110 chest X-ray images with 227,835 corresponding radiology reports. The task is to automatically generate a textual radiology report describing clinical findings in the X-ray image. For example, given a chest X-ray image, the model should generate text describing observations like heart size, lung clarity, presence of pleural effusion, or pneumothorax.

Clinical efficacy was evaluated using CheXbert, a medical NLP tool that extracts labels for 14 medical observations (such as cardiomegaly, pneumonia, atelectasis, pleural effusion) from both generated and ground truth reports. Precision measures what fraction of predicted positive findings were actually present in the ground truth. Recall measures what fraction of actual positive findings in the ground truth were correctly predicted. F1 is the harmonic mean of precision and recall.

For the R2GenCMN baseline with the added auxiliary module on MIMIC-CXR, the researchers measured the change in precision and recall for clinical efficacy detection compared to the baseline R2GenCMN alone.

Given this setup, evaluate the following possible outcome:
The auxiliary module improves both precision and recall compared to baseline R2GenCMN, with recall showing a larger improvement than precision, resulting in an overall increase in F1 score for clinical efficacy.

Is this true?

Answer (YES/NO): NO